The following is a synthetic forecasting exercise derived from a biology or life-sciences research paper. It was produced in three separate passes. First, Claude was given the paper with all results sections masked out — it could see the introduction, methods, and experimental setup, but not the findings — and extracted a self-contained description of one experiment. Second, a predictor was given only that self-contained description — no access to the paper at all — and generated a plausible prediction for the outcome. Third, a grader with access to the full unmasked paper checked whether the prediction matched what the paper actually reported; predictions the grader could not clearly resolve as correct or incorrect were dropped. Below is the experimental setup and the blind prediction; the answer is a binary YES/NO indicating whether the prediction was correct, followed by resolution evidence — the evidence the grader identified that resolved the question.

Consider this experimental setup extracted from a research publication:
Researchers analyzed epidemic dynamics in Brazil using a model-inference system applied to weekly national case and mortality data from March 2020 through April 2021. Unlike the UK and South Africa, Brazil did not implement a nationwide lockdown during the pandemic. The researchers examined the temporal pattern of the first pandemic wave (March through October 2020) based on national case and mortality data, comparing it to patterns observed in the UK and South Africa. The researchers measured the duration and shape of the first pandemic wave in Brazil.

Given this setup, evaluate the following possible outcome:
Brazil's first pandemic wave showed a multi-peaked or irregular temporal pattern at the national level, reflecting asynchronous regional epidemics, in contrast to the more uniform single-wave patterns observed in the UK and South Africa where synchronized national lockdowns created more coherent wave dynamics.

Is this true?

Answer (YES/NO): NO